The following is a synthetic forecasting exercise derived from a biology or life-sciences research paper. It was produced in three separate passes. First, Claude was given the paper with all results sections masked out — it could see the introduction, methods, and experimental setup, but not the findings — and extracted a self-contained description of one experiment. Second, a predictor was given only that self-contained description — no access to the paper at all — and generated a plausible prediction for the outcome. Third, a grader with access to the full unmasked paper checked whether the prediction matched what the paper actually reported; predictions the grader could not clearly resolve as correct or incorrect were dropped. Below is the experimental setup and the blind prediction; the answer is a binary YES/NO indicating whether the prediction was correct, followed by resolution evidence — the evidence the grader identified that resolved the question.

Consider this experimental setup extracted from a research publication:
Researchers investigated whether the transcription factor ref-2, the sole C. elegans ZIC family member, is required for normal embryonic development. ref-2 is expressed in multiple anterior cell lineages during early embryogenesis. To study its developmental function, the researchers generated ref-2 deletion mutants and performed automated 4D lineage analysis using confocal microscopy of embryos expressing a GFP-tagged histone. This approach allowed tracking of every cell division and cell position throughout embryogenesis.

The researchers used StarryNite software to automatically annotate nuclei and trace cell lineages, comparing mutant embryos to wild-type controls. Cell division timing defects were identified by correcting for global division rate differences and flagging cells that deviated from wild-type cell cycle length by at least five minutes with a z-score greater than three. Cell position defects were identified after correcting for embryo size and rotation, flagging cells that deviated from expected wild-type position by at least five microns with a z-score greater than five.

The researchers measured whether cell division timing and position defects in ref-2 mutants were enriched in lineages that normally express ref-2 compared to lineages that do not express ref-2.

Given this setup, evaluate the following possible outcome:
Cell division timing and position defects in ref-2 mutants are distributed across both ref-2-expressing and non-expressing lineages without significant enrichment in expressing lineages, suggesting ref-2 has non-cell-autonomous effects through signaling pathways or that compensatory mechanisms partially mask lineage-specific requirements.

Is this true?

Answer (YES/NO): NO